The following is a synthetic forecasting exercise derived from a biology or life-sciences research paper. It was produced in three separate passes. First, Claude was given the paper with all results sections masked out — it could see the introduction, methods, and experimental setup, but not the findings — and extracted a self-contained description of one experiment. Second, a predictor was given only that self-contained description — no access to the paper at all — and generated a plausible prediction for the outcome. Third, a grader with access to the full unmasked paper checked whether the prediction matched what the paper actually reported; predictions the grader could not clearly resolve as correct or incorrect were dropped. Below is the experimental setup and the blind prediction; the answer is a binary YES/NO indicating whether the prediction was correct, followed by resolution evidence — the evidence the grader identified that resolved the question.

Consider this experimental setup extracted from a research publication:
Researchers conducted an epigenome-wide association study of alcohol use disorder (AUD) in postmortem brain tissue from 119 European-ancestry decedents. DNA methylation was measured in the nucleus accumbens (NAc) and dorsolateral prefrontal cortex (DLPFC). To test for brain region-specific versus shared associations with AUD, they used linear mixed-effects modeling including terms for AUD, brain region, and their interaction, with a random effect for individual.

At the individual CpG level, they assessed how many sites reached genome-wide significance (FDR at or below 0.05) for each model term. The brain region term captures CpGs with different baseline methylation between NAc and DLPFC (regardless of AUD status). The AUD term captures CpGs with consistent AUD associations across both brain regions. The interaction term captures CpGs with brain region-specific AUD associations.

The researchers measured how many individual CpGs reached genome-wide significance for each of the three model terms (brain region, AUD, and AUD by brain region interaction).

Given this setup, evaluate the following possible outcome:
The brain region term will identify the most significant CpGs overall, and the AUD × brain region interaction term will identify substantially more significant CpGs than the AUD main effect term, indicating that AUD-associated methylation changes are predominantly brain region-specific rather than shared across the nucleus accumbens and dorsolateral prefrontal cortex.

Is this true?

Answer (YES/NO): NO